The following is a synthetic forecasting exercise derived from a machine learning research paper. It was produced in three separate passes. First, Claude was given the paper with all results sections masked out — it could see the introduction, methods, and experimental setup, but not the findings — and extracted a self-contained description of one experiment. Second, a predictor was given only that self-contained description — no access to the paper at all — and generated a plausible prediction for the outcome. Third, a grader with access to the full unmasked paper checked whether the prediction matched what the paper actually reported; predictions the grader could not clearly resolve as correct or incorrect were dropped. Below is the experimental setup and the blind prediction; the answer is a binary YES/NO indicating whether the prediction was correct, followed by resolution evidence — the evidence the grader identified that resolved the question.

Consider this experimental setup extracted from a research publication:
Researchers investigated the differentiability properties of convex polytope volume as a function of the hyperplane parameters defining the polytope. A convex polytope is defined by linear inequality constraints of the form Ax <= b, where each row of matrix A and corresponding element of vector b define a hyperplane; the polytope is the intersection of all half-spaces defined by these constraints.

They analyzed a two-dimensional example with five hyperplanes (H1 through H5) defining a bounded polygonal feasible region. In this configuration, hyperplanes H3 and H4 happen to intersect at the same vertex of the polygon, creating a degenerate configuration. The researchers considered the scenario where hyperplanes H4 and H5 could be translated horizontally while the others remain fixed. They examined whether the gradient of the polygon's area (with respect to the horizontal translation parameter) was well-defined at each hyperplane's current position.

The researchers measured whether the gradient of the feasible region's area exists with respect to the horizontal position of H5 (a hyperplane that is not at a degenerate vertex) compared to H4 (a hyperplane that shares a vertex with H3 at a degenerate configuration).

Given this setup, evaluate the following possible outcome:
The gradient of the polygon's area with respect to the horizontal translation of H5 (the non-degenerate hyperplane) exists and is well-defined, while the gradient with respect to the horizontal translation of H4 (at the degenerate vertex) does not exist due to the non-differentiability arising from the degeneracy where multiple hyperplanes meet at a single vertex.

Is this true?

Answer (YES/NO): YES